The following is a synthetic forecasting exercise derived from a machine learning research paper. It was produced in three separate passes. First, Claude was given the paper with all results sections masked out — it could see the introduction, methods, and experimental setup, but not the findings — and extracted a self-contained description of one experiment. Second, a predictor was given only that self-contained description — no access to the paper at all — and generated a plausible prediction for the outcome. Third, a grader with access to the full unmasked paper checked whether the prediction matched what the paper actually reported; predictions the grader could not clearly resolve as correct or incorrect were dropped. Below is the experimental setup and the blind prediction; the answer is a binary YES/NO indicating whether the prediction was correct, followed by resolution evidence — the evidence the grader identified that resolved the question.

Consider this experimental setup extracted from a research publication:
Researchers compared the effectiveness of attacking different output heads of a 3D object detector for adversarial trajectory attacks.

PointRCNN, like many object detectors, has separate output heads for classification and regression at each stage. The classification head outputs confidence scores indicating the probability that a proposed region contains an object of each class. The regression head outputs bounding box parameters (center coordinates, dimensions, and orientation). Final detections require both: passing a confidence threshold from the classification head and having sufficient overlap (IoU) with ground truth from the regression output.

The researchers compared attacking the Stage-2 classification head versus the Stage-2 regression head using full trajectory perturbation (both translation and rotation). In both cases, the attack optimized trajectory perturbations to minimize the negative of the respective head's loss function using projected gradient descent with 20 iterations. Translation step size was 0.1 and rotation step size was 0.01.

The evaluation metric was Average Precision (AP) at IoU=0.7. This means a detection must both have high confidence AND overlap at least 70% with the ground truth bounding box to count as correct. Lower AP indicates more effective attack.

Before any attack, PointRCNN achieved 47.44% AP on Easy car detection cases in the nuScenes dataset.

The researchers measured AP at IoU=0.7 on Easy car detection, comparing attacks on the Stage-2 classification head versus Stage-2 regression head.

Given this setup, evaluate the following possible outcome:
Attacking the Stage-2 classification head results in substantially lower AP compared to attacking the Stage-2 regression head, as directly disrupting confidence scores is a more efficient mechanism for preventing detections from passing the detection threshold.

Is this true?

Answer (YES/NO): YES